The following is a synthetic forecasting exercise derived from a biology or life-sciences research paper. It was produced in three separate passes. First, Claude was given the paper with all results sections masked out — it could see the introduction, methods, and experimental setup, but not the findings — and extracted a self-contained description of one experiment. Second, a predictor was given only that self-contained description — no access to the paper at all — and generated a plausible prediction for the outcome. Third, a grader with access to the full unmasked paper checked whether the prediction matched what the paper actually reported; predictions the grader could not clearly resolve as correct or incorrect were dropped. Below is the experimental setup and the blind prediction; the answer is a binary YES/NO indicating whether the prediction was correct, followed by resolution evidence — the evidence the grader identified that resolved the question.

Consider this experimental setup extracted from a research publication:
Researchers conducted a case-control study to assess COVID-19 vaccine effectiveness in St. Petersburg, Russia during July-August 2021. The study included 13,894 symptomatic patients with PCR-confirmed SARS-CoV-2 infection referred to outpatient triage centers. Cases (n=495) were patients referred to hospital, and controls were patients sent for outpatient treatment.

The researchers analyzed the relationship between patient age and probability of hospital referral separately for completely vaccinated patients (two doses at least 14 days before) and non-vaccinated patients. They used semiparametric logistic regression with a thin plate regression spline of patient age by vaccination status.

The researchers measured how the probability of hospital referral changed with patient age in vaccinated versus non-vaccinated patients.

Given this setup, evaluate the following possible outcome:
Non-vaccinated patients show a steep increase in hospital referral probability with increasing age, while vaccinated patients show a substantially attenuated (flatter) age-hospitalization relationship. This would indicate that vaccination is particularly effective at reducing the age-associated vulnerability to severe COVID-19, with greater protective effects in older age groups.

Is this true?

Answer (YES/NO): YES